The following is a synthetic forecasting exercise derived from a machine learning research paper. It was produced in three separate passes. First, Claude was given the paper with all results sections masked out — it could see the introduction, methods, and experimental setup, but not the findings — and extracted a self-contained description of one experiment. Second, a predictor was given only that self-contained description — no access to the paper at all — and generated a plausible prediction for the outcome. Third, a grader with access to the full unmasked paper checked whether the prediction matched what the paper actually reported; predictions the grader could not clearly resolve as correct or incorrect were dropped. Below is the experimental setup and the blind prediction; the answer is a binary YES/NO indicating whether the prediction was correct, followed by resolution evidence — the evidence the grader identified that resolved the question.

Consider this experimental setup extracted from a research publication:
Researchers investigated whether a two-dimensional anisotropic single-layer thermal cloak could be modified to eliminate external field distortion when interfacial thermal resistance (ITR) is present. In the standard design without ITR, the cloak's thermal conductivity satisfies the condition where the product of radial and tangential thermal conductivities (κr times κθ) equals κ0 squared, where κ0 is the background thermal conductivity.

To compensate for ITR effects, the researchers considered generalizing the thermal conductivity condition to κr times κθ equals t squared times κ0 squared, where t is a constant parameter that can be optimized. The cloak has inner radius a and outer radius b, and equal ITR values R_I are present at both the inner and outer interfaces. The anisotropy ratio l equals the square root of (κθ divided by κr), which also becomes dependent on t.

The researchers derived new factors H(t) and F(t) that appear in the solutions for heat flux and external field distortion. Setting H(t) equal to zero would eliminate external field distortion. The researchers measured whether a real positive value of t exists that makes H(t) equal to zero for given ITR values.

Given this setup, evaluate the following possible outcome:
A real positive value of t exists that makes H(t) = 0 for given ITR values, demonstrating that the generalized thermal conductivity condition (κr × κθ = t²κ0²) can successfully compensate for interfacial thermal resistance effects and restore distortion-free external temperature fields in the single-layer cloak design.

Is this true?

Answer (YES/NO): YES